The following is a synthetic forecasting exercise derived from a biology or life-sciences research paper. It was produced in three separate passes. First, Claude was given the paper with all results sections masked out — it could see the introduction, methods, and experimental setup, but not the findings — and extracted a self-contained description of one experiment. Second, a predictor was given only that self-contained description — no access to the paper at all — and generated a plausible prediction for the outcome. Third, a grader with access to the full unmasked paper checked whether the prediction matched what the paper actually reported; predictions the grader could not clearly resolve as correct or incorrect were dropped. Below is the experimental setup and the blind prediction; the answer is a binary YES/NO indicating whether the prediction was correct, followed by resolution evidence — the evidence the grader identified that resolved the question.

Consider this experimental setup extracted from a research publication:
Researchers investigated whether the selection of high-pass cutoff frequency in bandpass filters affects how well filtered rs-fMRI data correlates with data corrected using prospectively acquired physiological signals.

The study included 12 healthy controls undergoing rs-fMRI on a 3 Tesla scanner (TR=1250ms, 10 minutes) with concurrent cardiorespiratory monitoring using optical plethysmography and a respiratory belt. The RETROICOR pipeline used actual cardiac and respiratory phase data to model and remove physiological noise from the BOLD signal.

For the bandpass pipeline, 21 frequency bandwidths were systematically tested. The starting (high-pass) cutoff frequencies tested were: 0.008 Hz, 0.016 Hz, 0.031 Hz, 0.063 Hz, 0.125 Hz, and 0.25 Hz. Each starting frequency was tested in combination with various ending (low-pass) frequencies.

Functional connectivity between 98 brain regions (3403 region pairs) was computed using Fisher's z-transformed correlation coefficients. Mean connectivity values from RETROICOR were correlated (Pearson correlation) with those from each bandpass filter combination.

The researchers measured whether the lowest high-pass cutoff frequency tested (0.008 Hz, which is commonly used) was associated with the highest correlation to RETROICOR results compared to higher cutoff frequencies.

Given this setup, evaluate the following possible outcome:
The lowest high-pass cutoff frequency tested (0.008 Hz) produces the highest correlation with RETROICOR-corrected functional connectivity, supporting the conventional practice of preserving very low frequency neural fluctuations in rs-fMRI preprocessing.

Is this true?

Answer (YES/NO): YES